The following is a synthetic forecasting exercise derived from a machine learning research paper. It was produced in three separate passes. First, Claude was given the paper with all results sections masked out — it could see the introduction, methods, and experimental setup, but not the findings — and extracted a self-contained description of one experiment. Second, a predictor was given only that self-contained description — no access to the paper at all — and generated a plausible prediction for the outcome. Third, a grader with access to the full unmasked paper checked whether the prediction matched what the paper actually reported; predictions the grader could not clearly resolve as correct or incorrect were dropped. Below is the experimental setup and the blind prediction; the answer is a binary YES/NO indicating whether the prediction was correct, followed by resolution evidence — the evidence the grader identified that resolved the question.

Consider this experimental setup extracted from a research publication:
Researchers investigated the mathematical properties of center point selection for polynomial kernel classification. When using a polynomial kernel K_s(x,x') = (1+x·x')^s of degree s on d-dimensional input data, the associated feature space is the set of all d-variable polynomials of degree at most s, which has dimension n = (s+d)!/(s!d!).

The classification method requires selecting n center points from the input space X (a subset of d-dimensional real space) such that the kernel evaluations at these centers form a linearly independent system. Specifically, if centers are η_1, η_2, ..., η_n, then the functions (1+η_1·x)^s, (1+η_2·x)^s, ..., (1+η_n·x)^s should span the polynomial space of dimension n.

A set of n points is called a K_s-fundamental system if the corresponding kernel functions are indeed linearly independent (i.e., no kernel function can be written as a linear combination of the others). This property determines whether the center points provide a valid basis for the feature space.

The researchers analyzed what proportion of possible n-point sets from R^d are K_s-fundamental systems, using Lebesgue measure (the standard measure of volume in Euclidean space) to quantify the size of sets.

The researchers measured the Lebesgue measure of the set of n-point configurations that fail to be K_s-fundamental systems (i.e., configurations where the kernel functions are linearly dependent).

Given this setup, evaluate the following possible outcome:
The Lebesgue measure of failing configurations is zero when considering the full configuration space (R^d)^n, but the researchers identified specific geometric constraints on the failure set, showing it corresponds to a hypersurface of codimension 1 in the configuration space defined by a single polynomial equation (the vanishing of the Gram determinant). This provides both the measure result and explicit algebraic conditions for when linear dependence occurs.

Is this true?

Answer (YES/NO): NO